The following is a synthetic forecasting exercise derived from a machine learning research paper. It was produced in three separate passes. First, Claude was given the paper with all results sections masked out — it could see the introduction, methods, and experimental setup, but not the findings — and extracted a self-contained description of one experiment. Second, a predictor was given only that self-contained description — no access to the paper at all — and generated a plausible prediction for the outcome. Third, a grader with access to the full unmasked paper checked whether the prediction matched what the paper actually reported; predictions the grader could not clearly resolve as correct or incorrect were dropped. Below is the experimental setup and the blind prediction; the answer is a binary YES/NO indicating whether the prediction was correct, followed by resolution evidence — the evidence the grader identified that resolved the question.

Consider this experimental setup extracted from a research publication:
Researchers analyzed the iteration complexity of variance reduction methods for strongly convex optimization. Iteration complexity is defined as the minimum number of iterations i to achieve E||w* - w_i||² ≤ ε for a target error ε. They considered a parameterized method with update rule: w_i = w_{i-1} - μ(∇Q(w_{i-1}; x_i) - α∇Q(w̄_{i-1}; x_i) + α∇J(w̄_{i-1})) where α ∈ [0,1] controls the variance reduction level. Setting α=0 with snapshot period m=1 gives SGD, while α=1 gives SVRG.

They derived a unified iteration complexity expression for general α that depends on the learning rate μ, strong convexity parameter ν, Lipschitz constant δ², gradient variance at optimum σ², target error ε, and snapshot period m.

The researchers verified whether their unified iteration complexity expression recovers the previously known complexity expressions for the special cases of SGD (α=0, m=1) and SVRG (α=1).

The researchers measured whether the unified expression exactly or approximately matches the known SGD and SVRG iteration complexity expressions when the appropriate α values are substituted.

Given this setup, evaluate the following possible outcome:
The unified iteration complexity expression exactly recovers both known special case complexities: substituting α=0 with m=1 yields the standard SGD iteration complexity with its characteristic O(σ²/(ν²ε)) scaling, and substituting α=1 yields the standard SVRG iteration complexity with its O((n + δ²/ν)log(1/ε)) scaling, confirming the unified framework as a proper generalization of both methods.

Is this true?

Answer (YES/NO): NO